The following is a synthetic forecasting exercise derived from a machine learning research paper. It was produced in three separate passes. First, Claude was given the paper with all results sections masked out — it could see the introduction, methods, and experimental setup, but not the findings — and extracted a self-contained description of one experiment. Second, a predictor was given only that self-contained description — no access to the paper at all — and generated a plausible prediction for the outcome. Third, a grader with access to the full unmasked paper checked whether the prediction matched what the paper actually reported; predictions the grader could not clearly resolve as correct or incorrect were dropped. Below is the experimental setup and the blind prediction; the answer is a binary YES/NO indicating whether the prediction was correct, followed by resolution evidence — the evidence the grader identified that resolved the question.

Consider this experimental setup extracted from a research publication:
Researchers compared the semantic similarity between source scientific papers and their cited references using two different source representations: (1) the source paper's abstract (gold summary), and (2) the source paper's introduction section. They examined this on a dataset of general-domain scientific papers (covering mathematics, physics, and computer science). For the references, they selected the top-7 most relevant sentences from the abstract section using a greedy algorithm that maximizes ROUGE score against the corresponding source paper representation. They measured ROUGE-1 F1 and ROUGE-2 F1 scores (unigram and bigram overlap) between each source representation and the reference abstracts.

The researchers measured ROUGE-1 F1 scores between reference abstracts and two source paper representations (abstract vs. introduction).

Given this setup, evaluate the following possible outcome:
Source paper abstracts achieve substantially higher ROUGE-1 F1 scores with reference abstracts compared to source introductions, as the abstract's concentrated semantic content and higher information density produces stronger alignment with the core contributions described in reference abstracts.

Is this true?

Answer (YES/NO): YES